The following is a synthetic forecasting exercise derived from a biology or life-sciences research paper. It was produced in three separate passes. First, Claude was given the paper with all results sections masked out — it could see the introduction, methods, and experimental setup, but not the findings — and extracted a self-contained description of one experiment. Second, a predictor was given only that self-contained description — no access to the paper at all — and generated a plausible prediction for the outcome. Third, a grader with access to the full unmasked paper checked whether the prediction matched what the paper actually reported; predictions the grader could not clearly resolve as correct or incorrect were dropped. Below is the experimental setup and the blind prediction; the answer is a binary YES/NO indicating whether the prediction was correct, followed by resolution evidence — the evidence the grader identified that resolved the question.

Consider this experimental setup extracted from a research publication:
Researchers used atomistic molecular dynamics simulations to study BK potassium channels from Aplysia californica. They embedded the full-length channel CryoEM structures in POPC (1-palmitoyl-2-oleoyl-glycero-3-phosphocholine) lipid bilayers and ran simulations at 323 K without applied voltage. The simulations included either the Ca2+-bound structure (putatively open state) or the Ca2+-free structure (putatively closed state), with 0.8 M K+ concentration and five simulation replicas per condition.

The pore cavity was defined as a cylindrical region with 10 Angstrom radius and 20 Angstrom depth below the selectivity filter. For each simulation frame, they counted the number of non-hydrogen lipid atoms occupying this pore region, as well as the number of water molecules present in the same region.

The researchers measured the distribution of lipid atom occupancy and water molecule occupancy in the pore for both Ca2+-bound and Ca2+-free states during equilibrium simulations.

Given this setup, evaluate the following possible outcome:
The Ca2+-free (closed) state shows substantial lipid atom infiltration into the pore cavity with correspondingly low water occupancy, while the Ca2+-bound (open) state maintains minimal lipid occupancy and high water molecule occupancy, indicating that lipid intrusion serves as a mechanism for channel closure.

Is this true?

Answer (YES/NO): YES